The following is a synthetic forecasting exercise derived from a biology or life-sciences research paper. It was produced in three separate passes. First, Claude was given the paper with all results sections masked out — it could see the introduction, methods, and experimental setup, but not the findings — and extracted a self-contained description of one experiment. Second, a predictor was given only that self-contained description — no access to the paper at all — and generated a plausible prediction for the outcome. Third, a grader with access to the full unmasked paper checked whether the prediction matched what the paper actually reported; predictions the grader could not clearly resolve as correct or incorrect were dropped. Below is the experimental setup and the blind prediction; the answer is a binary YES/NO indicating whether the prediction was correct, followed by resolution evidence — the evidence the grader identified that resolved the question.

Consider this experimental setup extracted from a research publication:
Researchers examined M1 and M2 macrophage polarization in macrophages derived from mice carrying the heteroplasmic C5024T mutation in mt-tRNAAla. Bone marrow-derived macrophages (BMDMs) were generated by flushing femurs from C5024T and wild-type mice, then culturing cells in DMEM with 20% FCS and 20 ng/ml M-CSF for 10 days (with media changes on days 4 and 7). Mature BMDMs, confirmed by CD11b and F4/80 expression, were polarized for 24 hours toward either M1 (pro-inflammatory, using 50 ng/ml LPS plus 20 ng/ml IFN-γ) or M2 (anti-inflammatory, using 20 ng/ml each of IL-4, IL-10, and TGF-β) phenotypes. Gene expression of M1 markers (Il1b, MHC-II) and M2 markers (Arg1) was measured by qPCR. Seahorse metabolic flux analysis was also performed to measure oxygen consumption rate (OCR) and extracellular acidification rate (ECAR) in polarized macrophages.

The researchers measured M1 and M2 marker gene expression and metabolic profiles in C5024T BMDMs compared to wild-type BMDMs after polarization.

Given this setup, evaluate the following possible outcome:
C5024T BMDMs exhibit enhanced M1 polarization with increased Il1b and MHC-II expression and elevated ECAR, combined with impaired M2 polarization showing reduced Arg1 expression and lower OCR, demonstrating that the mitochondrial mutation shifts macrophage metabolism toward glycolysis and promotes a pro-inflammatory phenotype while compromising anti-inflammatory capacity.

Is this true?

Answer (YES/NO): NO